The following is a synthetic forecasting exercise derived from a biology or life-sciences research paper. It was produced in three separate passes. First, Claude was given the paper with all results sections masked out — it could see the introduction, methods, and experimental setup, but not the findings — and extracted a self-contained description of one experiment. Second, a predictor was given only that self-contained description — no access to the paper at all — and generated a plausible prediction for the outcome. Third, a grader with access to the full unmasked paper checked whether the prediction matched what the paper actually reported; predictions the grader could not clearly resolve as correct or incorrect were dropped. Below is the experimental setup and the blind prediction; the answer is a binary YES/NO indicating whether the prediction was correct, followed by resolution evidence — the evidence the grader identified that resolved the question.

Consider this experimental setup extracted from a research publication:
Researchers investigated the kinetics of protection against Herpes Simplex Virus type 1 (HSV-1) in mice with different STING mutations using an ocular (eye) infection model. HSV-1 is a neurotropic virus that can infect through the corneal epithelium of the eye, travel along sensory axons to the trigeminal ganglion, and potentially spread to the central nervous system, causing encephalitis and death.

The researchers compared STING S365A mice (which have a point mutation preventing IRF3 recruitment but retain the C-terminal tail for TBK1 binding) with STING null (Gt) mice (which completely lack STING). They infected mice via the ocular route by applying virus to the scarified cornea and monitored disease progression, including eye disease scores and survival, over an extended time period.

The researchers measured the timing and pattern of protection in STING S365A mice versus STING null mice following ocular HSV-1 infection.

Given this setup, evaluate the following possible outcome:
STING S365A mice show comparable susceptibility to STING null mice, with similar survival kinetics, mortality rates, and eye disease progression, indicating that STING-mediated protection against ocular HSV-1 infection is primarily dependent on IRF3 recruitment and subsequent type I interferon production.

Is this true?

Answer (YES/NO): NO